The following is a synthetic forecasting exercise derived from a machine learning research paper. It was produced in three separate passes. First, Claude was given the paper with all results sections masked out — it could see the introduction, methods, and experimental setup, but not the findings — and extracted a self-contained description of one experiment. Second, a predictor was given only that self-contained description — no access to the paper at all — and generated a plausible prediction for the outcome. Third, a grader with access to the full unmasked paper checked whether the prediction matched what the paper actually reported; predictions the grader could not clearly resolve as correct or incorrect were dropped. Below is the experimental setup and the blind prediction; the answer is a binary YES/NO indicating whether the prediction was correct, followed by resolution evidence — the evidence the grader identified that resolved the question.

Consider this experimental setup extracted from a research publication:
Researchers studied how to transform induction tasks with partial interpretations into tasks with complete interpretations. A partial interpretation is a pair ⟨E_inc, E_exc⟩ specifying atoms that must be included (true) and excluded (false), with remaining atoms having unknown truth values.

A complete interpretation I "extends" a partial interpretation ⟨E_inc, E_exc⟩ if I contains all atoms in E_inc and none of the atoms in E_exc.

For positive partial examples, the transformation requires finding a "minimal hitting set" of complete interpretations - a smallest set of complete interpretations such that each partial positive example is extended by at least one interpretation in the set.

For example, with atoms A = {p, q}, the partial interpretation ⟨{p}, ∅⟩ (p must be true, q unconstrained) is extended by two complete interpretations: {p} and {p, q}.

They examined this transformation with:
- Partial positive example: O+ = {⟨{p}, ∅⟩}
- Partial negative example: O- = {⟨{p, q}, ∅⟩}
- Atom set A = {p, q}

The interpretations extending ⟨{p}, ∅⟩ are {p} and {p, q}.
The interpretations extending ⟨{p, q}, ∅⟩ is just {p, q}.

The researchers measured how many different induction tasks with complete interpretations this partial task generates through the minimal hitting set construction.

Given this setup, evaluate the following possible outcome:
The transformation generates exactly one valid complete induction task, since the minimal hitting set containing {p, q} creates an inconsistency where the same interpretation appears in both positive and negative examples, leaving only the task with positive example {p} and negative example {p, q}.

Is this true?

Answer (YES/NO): NO